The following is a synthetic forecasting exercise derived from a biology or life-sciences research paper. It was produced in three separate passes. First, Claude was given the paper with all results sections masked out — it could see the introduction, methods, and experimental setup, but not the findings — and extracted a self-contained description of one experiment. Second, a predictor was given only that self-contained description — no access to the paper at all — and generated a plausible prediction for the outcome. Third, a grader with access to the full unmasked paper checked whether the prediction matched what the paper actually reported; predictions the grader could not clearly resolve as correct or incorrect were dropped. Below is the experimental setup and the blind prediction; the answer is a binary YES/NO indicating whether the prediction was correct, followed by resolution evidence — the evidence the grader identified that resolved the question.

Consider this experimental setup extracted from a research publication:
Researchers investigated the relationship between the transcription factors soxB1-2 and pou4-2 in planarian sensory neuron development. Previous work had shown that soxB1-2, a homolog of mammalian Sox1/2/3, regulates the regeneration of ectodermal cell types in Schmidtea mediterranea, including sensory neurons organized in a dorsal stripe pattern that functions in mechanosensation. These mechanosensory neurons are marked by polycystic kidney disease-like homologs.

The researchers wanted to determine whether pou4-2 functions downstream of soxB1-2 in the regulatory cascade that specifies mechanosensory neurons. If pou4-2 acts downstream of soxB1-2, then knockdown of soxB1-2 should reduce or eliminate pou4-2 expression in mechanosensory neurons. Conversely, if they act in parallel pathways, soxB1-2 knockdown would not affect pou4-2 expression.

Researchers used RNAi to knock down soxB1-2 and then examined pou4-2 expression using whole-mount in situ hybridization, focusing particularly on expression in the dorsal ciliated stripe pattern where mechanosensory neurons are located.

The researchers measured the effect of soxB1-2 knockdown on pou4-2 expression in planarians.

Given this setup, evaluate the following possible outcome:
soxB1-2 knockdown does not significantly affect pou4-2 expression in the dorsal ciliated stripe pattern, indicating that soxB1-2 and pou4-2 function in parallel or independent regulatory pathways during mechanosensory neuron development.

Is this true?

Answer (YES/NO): NO